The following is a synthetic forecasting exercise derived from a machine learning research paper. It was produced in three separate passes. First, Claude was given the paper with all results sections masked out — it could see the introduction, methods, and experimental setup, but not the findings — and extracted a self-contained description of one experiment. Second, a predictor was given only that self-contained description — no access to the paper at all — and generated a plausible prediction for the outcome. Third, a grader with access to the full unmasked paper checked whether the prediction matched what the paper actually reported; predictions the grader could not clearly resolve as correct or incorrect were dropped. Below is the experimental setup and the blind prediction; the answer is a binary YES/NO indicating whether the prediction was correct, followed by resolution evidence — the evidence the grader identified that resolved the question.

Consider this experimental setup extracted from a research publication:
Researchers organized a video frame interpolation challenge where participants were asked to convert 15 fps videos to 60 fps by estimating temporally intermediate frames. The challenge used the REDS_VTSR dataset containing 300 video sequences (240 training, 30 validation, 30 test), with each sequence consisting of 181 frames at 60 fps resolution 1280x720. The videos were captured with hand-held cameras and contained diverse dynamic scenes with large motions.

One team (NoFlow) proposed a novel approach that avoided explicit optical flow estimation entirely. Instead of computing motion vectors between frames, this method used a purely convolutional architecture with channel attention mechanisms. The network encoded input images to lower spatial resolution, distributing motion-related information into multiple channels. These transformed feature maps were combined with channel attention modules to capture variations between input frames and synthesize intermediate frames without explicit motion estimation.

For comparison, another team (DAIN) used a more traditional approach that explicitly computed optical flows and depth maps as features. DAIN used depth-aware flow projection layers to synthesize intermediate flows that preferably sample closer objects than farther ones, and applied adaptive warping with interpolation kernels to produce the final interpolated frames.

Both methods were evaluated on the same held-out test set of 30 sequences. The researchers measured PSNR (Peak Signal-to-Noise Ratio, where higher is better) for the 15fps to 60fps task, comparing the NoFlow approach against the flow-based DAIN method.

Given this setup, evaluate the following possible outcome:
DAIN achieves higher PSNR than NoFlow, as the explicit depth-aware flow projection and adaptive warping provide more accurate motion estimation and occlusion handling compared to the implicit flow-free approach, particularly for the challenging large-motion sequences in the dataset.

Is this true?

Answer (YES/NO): NO